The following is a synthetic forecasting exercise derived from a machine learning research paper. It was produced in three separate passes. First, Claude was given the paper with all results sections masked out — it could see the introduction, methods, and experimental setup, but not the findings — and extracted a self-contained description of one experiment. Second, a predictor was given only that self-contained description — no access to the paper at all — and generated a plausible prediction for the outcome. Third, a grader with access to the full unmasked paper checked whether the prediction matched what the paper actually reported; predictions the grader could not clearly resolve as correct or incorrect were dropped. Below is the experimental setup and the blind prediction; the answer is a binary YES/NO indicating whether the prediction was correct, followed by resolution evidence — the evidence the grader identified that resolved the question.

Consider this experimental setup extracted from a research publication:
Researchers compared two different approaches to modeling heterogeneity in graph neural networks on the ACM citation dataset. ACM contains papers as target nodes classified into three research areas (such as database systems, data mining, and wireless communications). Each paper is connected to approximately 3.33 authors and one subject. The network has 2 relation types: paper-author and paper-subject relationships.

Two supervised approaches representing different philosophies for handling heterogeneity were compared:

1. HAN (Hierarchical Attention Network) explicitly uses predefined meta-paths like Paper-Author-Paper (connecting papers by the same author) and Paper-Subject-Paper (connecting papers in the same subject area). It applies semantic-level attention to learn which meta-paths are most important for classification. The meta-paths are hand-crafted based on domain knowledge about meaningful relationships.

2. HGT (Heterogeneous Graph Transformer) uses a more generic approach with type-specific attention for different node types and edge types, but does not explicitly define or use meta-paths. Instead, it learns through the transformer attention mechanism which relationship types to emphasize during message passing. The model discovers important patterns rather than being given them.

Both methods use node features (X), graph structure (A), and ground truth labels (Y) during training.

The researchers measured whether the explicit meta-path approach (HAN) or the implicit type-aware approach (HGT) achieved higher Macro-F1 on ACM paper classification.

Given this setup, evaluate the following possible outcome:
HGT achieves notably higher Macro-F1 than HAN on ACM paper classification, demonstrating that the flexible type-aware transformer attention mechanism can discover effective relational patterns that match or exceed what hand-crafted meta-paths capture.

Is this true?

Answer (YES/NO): NO